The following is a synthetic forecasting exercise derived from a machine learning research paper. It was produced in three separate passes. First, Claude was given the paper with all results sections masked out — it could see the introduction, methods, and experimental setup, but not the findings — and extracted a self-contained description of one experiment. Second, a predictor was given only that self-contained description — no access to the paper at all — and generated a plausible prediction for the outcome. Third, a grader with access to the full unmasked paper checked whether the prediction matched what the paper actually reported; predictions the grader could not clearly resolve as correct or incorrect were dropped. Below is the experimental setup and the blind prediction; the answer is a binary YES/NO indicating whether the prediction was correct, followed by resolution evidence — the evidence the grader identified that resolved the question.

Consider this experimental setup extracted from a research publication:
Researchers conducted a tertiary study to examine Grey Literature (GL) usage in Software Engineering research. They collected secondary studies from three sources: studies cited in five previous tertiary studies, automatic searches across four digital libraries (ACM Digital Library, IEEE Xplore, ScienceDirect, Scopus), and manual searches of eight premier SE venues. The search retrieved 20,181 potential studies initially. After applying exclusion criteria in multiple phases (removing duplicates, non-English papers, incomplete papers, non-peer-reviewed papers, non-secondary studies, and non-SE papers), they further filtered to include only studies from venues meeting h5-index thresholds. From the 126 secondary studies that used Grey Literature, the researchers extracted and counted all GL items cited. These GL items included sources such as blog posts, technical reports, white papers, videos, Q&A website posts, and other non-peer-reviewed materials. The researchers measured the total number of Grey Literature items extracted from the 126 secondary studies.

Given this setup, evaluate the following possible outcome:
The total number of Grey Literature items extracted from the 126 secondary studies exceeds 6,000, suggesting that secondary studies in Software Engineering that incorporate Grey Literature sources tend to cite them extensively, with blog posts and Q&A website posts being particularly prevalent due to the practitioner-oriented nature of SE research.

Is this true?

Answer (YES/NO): NO